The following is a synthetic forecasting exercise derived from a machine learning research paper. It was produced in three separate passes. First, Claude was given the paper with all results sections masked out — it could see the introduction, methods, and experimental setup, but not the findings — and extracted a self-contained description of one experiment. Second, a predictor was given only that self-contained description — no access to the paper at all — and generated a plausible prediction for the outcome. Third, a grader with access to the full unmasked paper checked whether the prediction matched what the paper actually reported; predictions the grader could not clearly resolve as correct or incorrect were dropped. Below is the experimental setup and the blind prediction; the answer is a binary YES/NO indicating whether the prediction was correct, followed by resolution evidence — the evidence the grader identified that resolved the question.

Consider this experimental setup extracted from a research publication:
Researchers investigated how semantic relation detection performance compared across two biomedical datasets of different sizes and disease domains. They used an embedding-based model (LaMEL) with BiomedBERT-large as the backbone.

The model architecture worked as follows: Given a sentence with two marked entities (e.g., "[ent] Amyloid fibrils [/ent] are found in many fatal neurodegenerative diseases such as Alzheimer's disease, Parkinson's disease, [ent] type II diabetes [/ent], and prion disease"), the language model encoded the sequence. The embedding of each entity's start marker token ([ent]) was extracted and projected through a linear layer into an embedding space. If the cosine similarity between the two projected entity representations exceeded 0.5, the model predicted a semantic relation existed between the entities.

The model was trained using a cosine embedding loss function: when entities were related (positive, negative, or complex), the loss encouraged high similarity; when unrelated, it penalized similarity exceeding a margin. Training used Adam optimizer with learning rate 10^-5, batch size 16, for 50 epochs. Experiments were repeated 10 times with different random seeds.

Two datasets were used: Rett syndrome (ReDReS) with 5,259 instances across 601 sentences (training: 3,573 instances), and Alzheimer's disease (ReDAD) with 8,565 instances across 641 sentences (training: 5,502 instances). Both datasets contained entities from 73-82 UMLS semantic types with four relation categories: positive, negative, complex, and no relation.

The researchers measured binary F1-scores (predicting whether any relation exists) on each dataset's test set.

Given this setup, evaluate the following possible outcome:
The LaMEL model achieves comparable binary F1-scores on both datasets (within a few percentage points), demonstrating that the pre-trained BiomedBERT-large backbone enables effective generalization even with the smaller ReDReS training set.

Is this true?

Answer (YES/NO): YES